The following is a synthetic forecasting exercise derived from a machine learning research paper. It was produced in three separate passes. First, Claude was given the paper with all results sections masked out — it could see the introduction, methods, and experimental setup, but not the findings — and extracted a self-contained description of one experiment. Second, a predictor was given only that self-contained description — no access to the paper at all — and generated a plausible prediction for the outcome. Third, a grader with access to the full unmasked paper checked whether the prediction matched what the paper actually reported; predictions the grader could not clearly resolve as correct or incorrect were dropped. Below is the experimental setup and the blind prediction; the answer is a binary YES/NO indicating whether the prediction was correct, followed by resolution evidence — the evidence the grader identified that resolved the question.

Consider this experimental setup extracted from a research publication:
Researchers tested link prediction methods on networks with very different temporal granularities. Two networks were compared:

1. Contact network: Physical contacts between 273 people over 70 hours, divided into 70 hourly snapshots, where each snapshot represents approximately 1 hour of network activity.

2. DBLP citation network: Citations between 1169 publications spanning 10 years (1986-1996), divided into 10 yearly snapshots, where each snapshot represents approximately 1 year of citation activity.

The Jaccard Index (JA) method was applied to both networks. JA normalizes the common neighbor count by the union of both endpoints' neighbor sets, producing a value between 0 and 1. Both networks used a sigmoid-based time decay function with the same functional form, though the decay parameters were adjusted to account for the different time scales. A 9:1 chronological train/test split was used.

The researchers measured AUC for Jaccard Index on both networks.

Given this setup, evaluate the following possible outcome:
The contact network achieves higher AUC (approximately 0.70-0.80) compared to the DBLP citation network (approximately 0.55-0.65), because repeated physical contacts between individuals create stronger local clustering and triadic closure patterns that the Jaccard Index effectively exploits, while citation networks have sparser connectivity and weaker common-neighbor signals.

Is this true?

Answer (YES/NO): NO